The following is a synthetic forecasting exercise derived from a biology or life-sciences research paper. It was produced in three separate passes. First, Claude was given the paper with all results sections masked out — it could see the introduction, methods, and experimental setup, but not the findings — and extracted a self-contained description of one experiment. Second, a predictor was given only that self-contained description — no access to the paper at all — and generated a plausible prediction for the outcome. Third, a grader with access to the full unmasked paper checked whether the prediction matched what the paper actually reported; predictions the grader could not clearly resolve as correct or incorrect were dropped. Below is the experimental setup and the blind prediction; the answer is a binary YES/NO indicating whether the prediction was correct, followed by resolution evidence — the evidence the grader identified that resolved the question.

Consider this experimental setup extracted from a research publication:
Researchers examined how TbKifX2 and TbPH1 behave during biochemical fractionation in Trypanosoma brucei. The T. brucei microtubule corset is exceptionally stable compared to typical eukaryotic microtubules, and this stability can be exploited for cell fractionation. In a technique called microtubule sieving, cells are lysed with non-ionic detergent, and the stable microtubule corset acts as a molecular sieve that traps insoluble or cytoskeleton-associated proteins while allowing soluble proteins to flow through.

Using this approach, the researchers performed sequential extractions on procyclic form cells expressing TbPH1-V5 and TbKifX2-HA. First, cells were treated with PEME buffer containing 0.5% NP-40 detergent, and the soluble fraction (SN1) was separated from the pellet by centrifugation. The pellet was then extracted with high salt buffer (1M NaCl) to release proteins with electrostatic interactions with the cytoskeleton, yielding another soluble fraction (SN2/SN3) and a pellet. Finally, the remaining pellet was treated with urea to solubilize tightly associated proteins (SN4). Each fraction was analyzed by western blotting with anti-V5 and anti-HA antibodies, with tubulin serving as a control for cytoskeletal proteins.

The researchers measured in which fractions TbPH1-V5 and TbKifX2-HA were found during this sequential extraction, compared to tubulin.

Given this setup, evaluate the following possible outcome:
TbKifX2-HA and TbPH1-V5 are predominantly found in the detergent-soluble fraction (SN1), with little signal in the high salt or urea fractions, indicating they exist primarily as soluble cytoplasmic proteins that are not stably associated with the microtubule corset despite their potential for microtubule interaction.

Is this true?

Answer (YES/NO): NO